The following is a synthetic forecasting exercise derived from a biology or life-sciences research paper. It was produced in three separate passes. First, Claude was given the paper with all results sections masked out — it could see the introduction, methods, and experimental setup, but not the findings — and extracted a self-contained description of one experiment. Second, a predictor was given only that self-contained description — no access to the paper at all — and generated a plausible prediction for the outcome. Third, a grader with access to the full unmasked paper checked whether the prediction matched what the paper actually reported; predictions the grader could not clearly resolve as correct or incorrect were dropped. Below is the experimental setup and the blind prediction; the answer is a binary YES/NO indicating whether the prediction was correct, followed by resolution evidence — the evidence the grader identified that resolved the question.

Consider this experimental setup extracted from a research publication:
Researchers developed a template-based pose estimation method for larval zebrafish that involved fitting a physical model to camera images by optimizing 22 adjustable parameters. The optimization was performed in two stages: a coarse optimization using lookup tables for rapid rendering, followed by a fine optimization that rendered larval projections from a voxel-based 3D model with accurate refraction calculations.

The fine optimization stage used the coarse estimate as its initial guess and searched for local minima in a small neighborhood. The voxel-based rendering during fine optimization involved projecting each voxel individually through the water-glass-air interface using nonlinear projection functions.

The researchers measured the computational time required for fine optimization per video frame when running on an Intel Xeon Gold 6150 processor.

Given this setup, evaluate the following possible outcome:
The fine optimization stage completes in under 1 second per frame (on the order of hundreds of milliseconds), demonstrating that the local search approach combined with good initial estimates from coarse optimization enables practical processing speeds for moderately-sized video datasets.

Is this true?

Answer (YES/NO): NO